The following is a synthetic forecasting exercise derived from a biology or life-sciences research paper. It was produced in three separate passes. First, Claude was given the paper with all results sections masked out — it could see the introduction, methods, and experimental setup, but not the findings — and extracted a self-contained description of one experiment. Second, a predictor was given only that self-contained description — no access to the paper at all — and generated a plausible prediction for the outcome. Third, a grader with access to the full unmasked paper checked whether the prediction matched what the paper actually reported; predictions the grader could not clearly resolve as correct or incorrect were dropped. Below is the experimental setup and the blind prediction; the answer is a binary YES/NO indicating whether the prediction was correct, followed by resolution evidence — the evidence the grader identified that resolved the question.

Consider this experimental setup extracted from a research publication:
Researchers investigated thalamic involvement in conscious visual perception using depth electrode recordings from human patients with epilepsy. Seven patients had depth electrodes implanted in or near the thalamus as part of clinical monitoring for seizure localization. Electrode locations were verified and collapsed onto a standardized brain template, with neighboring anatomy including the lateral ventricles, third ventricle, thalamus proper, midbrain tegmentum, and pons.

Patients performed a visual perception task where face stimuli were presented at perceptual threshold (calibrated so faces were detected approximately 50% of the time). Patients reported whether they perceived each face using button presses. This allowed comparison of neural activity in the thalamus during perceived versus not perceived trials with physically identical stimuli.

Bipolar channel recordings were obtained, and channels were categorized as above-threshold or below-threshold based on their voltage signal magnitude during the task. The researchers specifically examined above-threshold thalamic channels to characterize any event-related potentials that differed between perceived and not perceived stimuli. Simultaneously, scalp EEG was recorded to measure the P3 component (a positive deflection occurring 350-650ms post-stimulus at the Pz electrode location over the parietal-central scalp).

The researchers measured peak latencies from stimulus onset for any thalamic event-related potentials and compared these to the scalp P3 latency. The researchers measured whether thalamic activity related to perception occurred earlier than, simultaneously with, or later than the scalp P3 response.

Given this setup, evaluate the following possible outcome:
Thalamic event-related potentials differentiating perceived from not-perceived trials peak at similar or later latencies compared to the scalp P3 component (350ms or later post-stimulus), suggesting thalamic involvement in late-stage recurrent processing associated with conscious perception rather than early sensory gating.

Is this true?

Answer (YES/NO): NO